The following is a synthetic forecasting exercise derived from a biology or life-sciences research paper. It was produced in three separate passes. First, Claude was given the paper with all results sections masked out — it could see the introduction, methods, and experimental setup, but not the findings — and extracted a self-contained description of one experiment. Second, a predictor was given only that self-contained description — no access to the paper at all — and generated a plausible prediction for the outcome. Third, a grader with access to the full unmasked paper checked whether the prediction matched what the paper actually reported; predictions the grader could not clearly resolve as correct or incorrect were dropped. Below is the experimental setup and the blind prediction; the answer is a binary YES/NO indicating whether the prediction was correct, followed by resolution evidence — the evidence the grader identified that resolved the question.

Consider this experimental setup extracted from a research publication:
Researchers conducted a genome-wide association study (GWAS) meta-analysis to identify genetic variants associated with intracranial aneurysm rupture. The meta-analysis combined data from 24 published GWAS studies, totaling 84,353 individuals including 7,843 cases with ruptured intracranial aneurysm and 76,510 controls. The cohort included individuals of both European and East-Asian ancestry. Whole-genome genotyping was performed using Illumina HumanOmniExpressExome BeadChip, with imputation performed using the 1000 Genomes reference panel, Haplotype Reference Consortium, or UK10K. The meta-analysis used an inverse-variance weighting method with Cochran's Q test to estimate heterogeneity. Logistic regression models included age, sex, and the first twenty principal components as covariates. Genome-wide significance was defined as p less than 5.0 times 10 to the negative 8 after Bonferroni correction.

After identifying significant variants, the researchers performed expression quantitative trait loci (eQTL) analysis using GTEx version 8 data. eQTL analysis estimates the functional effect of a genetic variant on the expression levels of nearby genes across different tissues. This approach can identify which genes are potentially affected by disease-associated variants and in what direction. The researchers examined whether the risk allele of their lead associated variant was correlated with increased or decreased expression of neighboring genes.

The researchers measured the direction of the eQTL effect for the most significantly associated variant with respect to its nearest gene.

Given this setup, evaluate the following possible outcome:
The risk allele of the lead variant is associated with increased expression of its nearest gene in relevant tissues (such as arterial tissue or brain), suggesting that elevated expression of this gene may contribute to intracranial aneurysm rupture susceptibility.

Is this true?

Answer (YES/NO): NO